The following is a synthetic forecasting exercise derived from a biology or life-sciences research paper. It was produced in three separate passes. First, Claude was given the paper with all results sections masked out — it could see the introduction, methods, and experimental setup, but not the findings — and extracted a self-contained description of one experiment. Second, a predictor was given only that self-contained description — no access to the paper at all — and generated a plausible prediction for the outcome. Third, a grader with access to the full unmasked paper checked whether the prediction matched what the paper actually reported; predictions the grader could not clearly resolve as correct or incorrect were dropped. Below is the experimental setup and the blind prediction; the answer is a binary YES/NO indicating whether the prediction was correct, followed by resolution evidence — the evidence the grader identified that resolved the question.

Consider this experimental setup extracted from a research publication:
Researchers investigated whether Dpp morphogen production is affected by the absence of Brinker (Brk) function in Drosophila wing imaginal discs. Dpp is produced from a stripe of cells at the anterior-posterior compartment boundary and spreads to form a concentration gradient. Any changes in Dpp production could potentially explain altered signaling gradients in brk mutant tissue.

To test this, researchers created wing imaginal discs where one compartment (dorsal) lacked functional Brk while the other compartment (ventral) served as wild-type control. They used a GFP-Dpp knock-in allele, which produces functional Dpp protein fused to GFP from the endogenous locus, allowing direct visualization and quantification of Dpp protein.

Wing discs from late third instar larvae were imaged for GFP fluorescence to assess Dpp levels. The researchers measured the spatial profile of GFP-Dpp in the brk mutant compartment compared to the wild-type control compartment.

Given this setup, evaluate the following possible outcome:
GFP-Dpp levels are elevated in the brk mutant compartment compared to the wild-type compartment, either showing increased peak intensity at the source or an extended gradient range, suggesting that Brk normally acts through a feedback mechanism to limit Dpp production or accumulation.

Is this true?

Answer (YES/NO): NO